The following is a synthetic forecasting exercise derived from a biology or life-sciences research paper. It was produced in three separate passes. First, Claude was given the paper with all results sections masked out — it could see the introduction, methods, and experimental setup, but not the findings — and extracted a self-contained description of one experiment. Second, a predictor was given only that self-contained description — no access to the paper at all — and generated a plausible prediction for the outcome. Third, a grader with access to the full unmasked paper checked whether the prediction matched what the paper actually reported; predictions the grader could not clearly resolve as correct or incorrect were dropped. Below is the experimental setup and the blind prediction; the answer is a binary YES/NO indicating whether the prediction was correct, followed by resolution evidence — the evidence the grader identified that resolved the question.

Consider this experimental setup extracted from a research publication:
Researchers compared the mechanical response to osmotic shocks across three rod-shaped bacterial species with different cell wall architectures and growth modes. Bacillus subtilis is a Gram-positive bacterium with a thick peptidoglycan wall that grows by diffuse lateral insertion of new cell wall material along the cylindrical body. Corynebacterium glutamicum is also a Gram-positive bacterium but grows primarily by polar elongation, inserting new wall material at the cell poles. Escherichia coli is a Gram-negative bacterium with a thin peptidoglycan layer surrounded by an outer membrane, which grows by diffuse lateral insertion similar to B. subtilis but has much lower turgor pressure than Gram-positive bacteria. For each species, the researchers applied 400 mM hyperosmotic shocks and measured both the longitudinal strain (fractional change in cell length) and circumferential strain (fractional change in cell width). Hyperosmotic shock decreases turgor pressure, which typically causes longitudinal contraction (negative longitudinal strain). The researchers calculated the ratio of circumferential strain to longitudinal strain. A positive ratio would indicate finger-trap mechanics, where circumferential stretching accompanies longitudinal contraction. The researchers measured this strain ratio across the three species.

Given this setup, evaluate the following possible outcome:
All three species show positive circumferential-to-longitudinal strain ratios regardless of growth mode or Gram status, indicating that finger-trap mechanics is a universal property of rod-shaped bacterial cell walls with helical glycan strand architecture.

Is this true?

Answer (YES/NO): NO